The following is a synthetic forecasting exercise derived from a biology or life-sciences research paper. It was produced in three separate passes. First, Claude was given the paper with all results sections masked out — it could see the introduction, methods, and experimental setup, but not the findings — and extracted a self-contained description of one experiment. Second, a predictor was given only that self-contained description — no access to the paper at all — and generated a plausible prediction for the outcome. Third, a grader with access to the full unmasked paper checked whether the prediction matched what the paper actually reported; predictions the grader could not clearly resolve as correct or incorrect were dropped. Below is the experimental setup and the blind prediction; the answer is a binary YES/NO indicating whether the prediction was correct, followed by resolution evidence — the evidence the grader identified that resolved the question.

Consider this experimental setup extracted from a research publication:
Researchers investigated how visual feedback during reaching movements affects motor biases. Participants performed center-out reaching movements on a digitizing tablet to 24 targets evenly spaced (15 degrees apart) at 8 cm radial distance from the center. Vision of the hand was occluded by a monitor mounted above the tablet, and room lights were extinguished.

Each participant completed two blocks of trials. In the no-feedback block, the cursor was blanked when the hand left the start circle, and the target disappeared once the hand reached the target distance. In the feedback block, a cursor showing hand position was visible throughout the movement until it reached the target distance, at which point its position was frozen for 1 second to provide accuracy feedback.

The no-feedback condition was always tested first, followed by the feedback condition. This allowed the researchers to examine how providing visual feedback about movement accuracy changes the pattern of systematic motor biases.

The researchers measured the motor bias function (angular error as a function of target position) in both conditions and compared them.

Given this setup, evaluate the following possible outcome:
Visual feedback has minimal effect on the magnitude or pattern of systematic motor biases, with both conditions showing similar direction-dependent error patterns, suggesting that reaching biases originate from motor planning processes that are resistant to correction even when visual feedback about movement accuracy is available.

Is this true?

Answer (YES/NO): NO